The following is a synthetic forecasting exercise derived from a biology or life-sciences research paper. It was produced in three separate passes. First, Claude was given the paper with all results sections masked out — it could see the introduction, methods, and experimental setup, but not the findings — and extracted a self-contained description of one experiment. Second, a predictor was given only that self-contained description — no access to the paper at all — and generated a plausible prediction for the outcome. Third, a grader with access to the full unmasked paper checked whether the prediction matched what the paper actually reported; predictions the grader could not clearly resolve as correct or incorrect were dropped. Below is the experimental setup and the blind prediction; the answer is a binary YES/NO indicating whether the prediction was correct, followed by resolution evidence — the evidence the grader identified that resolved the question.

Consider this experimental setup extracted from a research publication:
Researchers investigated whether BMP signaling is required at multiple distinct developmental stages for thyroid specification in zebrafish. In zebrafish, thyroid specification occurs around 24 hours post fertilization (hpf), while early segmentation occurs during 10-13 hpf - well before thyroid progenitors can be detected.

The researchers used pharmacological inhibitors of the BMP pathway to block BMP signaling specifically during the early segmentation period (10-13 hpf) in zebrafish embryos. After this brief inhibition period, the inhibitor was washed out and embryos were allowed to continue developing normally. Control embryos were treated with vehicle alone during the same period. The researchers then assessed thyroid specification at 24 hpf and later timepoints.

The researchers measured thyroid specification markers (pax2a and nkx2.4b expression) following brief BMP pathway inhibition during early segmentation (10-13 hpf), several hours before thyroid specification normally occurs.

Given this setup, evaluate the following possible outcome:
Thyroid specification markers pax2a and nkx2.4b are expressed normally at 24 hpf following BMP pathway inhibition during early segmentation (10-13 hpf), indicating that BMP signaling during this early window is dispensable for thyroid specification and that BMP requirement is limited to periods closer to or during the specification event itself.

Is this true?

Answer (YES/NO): NO